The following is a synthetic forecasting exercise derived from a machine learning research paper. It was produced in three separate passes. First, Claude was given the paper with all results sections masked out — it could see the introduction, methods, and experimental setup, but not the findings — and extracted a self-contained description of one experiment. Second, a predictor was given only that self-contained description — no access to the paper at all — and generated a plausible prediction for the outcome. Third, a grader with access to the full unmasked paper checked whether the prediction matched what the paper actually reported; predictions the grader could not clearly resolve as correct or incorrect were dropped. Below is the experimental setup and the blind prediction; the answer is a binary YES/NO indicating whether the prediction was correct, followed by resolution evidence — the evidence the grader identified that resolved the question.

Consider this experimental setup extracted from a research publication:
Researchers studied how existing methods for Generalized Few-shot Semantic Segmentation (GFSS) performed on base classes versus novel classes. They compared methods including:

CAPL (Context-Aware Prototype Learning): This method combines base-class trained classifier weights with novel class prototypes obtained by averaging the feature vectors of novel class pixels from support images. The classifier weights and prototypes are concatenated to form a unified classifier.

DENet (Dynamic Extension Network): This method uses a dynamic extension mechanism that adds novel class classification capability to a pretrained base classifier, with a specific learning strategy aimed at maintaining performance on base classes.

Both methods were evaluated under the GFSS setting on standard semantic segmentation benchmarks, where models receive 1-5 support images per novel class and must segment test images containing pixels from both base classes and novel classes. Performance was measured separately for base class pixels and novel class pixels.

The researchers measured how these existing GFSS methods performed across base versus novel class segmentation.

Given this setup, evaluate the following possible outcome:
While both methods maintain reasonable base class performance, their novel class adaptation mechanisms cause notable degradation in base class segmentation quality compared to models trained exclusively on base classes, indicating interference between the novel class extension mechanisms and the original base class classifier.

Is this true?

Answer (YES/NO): NO